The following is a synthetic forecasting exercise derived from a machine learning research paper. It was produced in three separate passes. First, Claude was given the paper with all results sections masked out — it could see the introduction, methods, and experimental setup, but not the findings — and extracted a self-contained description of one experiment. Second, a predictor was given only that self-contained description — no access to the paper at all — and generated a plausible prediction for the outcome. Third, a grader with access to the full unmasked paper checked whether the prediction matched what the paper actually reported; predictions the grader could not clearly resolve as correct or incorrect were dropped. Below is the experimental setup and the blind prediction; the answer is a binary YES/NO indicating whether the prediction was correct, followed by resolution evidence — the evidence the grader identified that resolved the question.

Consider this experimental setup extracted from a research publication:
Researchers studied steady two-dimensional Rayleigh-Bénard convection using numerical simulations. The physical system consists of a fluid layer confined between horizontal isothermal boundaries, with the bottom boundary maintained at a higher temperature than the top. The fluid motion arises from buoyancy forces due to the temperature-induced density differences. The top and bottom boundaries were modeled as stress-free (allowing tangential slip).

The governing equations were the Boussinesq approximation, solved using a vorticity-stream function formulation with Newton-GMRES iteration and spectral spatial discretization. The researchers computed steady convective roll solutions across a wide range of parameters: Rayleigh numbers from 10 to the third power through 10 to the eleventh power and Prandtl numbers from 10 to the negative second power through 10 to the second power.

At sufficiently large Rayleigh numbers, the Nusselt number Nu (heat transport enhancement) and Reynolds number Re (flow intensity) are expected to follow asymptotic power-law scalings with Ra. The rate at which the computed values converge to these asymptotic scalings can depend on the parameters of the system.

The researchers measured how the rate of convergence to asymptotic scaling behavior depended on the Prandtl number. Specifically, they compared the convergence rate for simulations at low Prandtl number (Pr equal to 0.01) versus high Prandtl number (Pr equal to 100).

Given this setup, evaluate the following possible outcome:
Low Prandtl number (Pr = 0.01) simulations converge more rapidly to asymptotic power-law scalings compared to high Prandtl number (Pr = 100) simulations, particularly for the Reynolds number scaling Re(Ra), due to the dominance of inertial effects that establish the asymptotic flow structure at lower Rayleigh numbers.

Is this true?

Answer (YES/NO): YES